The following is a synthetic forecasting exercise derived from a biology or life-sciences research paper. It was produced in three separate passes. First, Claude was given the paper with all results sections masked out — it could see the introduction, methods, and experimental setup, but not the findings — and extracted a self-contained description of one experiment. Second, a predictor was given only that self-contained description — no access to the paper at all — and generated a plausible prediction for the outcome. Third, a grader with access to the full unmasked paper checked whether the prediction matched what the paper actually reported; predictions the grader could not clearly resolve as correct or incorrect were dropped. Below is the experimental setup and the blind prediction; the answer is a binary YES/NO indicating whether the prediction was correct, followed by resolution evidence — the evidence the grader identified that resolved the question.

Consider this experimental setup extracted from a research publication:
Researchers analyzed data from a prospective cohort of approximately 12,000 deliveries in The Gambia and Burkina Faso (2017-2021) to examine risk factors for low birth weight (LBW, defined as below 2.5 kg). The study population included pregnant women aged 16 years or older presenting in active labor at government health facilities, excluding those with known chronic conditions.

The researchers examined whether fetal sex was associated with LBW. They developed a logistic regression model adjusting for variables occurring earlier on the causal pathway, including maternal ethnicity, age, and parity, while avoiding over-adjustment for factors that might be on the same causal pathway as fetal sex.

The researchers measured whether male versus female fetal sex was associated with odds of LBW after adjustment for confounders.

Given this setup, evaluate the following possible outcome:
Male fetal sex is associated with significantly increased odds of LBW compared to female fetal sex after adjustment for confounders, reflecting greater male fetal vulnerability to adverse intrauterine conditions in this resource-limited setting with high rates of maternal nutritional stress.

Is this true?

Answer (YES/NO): NO